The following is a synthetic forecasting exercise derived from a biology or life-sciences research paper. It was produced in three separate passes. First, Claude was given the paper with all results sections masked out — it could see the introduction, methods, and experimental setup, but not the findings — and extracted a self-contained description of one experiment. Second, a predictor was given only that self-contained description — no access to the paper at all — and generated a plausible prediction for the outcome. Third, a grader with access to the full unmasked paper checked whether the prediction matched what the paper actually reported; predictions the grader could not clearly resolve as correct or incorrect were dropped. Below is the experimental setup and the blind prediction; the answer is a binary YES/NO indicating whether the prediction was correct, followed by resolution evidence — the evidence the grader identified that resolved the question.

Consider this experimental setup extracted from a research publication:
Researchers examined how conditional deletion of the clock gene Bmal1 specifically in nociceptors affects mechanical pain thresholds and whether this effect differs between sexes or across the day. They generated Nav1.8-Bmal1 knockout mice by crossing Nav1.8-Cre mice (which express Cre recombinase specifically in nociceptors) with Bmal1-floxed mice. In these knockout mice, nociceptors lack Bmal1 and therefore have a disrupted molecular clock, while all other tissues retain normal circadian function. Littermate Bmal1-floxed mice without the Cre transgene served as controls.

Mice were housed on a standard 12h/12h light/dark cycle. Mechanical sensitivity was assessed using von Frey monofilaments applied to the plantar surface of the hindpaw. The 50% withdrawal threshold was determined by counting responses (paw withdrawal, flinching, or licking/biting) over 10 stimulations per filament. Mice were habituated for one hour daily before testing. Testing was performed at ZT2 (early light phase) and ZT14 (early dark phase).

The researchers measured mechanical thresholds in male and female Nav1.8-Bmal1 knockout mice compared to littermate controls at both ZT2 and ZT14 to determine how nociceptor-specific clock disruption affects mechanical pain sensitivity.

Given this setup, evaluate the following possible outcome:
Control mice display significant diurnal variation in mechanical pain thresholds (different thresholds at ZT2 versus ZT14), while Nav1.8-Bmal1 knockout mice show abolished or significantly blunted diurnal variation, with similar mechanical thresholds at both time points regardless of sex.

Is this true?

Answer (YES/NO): NO